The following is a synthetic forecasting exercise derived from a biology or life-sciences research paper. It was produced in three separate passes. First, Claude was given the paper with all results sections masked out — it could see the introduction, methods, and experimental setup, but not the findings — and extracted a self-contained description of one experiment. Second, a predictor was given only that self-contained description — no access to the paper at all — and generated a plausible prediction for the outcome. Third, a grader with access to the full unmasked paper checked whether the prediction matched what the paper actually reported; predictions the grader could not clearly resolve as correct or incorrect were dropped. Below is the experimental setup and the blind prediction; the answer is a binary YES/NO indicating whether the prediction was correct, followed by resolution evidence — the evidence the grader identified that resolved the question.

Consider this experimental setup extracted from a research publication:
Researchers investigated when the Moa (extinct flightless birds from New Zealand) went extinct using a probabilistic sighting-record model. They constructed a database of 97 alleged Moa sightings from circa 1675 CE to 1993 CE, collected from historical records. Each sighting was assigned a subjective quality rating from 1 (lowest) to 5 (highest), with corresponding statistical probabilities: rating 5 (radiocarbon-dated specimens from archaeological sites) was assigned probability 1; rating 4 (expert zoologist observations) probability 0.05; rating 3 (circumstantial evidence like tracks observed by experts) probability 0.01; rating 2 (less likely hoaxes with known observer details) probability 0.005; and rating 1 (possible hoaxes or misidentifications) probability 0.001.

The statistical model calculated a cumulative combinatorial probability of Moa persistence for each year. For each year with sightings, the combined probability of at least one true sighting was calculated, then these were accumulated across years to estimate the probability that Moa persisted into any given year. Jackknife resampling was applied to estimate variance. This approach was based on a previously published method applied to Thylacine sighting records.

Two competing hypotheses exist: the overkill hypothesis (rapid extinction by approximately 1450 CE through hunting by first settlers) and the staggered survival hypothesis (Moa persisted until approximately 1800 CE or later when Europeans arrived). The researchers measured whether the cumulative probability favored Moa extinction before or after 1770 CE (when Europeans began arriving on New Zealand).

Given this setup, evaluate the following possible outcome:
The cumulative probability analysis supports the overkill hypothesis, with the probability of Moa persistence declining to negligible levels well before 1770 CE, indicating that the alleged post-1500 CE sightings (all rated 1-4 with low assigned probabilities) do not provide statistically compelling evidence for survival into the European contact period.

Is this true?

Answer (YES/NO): NO